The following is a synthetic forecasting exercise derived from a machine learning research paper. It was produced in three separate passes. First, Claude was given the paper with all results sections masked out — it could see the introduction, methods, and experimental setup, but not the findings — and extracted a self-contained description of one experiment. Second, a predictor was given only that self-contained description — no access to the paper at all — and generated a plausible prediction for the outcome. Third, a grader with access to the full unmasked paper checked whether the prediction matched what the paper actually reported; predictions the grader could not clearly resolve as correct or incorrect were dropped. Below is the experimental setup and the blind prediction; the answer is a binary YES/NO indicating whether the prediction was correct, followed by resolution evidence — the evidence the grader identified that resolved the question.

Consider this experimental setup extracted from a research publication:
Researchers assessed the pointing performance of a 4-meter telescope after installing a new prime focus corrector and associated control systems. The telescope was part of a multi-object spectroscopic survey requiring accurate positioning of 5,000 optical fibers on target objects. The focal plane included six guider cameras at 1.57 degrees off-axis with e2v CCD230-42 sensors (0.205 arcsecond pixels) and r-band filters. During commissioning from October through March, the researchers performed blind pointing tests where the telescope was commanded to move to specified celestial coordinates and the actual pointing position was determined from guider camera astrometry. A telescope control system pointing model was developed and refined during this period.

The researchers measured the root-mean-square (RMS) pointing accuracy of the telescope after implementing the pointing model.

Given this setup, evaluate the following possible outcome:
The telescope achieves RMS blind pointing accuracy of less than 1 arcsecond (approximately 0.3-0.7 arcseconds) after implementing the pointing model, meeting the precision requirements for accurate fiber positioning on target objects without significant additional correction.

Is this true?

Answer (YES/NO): NO